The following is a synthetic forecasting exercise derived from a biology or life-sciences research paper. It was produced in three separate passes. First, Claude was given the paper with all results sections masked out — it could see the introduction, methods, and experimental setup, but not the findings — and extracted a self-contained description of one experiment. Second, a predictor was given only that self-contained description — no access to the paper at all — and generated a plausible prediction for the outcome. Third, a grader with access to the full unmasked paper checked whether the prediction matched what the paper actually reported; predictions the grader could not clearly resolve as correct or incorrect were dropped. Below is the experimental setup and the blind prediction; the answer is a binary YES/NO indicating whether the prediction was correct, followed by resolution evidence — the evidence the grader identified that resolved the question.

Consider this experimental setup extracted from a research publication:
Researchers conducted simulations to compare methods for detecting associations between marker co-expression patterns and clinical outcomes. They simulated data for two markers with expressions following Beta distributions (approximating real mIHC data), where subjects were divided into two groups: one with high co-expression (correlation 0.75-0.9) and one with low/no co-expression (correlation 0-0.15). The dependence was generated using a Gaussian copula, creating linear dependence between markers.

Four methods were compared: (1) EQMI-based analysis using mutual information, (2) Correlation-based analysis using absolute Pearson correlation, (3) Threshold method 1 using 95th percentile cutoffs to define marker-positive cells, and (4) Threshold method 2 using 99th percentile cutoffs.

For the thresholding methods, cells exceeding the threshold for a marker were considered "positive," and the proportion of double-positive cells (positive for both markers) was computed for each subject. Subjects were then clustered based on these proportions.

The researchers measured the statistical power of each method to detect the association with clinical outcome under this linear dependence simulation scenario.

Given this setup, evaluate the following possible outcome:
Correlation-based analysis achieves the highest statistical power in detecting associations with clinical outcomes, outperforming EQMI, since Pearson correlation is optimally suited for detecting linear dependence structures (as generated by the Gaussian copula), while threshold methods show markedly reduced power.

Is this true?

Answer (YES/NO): NO